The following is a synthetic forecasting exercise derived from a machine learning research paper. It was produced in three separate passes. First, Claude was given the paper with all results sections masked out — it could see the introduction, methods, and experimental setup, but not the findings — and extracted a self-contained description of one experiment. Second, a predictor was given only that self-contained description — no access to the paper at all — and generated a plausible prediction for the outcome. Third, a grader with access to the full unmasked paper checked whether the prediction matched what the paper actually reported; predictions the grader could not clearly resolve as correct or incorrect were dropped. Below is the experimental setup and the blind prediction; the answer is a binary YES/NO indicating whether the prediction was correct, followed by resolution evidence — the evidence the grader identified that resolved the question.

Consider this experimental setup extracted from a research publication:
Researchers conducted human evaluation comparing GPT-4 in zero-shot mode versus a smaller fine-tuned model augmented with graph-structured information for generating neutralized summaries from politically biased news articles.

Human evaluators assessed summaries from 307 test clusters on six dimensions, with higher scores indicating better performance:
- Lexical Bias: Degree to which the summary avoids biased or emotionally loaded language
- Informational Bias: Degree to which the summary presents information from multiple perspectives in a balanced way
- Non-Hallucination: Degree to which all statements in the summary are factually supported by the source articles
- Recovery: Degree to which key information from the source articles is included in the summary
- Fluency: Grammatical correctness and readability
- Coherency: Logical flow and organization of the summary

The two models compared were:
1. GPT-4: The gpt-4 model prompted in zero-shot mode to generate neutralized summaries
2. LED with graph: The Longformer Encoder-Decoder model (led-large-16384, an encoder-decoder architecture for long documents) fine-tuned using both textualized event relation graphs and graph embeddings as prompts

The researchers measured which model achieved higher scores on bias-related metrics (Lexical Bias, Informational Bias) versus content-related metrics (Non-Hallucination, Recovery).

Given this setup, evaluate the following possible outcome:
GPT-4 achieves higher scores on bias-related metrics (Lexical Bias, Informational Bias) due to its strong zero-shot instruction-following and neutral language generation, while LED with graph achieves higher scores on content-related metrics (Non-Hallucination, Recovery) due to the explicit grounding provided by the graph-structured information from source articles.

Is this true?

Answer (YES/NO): NO